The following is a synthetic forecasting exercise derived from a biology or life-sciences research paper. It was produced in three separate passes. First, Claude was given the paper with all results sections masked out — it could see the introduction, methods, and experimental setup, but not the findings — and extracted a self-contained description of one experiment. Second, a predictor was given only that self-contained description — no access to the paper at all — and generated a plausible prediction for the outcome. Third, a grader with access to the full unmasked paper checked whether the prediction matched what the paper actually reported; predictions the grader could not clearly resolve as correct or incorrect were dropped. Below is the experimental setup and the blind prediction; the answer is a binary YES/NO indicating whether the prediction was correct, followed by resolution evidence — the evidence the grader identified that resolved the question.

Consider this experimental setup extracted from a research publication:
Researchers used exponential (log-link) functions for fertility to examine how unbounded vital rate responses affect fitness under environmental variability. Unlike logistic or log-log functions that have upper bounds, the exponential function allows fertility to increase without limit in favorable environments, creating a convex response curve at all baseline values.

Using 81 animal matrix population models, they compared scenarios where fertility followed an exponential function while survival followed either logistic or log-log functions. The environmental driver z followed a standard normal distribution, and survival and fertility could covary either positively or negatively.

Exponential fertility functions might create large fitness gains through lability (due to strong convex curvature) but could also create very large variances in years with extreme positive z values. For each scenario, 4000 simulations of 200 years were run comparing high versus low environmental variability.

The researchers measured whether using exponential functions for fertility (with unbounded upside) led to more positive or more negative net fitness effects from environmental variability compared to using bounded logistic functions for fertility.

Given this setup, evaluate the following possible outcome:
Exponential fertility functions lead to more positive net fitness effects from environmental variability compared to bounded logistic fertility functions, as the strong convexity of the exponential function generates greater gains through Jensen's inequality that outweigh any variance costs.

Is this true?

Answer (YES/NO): YES